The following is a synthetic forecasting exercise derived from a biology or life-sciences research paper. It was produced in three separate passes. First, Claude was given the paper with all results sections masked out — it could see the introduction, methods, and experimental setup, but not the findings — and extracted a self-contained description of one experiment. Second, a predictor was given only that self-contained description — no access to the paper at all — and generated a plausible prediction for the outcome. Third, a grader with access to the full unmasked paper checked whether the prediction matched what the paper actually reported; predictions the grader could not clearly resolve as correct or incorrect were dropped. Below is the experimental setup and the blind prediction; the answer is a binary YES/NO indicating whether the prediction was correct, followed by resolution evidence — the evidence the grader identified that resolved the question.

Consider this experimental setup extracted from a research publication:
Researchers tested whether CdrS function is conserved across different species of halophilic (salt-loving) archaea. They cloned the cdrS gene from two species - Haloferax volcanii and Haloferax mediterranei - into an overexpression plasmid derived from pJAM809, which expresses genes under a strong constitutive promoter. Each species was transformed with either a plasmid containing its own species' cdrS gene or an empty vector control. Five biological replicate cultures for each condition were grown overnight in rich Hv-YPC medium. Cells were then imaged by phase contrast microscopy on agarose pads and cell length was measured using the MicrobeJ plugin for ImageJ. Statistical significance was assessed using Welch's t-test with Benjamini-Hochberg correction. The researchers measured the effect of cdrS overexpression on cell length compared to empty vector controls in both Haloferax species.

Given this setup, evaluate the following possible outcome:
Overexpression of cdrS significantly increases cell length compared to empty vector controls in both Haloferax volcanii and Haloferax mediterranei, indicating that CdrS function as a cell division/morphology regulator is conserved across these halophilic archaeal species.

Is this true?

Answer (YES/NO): YES